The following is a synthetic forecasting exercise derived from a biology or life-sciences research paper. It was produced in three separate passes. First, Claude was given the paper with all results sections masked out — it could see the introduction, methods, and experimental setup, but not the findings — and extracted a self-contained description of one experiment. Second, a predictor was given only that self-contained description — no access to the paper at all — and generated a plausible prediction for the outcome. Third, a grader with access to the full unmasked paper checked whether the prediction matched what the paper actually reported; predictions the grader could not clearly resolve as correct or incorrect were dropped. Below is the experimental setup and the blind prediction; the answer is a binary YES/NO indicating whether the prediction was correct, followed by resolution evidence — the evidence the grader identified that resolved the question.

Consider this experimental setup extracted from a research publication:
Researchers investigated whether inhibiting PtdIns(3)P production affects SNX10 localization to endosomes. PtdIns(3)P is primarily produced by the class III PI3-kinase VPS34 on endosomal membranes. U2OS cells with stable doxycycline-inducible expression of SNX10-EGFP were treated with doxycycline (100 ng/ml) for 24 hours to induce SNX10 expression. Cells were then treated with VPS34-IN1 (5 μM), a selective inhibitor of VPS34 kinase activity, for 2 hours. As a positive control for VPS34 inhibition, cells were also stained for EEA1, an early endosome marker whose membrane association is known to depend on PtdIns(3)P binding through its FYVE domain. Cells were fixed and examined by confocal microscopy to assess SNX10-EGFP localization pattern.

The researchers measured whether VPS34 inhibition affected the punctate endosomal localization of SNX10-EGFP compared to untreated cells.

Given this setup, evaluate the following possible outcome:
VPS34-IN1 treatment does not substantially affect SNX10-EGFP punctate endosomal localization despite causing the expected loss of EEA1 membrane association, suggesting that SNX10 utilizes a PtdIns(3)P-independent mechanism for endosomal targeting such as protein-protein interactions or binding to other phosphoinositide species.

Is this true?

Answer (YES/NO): NO